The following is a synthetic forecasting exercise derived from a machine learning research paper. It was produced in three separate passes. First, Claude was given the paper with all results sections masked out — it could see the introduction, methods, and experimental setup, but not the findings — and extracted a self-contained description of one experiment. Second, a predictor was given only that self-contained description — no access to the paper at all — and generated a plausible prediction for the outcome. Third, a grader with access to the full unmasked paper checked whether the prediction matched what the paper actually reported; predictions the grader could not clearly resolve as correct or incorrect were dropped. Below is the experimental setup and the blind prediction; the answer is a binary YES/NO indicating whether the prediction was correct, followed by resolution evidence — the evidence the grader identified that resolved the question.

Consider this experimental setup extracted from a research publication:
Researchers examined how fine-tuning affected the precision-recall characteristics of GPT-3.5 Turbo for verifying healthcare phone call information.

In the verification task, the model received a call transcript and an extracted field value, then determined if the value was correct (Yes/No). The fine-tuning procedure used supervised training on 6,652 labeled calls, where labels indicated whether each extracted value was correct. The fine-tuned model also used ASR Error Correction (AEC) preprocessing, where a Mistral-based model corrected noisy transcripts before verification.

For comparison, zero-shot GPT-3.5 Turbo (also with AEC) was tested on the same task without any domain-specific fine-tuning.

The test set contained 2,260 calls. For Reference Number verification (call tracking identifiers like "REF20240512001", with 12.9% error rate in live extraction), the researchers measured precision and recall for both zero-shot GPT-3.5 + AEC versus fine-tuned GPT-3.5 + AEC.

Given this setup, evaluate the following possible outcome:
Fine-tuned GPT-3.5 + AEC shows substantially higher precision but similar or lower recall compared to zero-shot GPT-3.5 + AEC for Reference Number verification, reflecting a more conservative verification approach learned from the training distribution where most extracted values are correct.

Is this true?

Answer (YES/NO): NO